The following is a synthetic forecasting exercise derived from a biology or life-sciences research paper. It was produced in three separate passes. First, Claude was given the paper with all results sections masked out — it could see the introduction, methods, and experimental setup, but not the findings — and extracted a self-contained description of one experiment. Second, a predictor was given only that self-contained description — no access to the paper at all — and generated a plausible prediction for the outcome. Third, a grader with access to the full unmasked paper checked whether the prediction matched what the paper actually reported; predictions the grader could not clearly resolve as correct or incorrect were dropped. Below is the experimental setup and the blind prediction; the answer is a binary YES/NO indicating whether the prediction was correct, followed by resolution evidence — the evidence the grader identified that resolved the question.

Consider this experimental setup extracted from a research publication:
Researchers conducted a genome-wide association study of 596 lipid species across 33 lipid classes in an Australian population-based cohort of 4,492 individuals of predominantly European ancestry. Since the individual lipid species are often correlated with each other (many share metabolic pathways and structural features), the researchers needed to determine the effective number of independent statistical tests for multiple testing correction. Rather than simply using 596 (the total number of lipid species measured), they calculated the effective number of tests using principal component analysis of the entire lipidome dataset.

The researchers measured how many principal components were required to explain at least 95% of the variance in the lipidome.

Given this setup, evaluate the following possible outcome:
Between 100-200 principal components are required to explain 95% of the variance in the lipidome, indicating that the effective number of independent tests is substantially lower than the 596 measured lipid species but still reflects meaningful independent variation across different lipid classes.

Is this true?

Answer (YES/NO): YES